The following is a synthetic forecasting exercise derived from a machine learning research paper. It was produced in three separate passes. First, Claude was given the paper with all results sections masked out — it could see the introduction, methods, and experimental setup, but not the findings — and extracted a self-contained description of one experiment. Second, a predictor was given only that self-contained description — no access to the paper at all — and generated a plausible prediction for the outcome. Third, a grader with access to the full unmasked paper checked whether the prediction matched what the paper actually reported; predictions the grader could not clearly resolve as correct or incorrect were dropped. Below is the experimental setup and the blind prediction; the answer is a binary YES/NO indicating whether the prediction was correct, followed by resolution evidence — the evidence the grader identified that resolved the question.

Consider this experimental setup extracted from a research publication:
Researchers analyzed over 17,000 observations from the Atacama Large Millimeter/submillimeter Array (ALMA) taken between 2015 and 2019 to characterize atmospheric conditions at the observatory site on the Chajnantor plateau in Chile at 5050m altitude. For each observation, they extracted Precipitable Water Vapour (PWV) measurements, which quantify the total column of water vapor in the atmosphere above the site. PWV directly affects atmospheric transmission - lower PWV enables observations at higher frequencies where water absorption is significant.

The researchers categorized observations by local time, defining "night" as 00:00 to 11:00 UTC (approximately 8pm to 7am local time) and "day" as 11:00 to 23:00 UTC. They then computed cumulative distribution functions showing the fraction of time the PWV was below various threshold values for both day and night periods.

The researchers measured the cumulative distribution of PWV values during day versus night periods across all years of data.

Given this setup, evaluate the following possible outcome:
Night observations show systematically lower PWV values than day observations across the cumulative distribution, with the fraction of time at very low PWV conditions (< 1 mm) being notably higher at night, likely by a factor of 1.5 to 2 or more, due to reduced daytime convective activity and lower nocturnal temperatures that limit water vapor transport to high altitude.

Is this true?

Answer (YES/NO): NO